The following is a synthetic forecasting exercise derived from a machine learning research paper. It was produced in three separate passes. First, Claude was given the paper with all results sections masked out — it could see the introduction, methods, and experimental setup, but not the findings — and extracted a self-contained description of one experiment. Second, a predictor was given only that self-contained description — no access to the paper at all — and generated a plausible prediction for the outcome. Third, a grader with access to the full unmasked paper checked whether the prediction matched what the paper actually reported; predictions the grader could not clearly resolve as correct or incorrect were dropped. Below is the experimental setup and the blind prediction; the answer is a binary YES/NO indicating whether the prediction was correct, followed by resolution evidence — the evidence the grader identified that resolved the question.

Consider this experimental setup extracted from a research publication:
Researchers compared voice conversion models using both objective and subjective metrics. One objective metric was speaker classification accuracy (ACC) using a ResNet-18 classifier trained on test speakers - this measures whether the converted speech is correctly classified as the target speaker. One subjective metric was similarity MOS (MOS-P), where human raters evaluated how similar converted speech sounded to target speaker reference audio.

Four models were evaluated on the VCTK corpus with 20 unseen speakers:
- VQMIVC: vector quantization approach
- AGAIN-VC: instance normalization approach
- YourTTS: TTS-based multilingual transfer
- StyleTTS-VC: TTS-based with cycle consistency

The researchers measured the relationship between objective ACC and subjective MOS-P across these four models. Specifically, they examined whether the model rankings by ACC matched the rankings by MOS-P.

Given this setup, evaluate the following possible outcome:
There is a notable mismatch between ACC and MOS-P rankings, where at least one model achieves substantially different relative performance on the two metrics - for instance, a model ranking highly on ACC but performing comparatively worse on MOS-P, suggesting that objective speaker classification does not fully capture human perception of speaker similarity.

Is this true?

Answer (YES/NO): YES